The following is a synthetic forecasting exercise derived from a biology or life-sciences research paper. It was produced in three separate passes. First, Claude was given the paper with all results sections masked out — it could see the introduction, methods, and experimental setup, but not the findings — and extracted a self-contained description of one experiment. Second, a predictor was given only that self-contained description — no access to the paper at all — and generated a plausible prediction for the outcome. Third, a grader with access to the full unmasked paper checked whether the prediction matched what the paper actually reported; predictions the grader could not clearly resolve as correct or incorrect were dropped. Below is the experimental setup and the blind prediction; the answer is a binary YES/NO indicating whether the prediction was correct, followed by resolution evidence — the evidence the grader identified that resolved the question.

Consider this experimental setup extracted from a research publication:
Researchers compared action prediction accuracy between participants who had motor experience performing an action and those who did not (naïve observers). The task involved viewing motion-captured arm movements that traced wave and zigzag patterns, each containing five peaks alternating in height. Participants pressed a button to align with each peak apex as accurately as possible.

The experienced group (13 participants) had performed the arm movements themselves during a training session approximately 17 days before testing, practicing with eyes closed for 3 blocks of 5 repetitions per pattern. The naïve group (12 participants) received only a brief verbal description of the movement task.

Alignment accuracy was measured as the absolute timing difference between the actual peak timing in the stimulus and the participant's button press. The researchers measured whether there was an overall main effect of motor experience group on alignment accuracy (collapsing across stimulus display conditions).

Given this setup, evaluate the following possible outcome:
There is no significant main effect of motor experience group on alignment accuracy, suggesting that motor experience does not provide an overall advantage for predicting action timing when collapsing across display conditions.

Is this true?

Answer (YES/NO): YES